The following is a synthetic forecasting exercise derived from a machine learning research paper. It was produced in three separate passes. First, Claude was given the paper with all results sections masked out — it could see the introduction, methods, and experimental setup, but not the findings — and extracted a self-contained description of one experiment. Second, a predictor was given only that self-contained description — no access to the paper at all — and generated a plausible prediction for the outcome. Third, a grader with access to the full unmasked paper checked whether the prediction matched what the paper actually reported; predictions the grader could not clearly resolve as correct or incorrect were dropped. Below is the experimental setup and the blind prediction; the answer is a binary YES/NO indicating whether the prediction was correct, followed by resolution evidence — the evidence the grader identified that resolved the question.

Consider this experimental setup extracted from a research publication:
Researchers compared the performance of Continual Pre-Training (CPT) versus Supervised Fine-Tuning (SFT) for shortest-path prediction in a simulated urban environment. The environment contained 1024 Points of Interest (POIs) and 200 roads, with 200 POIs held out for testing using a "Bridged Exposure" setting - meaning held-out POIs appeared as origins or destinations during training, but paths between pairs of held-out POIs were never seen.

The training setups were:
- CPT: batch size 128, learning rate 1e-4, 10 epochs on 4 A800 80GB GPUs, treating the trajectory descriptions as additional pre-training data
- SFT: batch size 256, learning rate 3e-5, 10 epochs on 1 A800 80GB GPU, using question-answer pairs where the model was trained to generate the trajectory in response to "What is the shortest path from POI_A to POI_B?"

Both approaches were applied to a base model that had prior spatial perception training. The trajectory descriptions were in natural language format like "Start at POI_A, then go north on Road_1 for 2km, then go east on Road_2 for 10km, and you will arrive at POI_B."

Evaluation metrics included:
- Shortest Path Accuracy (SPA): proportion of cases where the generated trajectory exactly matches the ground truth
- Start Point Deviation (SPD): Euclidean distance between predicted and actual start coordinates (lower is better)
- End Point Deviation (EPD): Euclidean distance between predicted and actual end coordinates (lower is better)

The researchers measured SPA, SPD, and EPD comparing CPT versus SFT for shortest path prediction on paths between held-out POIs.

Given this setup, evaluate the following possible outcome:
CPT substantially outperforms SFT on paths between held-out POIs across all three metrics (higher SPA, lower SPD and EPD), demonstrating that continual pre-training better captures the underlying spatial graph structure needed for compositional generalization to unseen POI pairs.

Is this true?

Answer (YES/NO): NO